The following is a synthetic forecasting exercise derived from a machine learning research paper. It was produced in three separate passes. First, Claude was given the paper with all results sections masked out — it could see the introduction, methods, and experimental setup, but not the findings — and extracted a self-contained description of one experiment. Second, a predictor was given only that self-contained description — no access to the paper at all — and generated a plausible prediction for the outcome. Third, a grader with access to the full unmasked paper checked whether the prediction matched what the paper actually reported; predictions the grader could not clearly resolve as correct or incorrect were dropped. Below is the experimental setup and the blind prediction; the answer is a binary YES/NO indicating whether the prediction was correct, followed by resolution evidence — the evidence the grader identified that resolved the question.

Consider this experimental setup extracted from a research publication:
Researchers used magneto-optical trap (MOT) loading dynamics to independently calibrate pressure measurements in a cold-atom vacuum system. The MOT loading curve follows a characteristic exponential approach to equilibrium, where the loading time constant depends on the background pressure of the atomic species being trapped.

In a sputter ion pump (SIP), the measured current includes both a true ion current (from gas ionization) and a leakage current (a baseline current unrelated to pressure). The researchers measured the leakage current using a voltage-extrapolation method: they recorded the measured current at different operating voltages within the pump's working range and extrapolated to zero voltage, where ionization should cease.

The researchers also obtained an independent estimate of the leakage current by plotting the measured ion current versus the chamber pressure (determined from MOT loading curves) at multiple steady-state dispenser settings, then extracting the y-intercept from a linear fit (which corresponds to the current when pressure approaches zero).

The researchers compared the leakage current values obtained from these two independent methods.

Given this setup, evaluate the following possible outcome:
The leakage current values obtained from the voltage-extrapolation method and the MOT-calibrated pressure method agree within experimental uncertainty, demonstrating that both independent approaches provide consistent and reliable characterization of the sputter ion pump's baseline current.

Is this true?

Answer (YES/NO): YES